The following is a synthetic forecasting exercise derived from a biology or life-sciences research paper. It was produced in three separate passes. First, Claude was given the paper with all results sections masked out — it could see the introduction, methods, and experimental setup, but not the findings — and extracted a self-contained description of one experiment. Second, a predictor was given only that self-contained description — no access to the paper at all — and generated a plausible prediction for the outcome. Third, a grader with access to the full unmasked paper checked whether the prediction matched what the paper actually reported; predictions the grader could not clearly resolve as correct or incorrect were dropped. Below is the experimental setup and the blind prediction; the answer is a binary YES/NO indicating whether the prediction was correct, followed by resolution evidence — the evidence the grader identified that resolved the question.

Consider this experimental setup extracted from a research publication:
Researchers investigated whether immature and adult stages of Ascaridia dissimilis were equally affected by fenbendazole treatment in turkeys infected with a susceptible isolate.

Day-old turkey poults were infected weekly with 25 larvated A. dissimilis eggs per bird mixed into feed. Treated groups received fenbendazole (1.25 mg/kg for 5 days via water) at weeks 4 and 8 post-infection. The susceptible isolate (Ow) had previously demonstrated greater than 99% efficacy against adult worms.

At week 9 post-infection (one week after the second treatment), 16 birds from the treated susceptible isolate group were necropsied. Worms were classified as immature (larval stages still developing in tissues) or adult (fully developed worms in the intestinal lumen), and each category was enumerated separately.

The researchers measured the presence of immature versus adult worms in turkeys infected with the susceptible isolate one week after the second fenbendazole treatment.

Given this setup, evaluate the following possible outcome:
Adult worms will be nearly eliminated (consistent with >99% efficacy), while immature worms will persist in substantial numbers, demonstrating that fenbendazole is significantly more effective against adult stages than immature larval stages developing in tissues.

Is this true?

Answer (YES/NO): NO